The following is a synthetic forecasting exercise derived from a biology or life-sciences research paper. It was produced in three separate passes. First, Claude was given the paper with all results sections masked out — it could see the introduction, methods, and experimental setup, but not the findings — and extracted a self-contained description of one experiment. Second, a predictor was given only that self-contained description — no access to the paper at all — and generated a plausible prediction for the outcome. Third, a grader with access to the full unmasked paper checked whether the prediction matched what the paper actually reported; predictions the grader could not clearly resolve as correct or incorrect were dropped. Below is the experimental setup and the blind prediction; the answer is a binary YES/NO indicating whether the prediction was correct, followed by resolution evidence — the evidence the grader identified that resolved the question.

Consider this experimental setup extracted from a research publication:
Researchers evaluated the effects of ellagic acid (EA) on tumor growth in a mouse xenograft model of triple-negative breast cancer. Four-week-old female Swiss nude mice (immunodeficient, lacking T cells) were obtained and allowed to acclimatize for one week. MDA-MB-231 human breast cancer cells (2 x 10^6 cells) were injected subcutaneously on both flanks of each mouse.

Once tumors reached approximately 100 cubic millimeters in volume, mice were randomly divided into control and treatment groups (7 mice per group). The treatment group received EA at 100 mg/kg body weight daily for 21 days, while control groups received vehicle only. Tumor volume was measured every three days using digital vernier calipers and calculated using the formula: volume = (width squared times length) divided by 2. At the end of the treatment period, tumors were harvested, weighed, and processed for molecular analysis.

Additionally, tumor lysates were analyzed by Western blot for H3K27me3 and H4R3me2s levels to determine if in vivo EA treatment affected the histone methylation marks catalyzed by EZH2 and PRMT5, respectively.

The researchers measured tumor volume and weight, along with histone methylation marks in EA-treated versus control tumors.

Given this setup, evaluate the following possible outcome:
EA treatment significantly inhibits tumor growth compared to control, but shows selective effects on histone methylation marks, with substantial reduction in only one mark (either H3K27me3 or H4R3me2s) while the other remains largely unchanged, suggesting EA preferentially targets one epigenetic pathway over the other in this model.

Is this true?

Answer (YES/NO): NO